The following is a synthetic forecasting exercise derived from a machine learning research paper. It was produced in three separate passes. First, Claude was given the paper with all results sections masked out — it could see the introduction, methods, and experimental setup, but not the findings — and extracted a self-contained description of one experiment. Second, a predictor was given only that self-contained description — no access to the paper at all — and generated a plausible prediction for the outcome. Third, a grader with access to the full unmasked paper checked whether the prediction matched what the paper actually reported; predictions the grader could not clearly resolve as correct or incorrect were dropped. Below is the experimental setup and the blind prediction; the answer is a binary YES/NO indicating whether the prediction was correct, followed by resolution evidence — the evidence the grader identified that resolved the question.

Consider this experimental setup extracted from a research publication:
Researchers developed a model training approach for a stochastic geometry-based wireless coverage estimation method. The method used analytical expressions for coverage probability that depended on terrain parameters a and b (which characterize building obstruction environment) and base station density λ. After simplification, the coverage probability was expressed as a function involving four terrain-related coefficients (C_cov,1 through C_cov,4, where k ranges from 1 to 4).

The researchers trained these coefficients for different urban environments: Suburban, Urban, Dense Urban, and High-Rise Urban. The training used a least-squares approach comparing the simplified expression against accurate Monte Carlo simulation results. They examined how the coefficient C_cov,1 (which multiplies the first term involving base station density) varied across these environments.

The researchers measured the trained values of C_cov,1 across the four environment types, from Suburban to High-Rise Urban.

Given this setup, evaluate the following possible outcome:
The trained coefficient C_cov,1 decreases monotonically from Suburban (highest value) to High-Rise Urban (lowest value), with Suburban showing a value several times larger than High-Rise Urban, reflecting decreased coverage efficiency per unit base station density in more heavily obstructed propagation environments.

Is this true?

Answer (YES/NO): YES